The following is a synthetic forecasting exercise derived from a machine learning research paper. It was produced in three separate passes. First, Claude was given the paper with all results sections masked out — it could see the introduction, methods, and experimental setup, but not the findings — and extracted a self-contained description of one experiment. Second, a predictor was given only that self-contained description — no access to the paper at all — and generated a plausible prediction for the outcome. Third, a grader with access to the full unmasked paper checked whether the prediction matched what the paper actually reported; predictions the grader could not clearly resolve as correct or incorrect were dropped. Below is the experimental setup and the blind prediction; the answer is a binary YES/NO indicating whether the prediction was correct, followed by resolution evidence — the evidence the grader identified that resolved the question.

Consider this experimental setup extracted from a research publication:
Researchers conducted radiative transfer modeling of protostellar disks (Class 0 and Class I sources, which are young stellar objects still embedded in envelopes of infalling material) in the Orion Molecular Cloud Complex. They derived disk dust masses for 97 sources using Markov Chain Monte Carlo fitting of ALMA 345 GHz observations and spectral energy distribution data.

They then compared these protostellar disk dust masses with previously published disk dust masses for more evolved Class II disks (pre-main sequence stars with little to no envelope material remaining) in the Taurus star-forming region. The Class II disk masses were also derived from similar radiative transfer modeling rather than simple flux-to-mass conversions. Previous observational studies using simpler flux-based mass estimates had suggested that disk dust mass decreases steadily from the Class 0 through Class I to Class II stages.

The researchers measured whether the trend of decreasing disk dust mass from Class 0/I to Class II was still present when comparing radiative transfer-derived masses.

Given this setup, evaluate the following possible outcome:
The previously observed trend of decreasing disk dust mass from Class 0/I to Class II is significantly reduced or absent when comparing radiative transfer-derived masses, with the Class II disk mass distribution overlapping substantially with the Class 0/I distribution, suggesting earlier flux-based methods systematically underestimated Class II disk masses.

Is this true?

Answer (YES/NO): YES